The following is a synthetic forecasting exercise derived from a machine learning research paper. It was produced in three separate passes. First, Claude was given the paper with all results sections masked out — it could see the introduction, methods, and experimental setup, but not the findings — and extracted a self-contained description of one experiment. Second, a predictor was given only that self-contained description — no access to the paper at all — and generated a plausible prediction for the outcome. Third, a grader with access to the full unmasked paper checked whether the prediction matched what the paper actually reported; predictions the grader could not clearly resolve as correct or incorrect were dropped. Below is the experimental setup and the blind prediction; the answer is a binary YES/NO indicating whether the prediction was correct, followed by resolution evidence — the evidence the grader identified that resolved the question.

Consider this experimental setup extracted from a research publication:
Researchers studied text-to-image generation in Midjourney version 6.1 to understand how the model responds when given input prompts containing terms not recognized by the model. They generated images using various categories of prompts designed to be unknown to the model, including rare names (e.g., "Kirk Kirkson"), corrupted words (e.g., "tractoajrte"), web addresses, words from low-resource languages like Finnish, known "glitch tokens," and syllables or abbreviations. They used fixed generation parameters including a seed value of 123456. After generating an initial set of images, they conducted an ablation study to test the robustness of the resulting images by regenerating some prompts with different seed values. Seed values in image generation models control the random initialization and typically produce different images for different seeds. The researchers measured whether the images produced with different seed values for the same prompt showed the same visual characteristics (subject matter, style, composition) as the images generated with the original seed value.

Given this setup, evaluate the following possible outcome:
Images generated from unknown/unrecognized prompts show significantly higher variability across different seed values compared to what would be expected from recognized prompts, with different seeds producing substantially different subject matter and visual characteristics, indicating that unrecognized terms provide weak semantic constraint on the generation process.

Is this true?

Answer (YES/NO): NO